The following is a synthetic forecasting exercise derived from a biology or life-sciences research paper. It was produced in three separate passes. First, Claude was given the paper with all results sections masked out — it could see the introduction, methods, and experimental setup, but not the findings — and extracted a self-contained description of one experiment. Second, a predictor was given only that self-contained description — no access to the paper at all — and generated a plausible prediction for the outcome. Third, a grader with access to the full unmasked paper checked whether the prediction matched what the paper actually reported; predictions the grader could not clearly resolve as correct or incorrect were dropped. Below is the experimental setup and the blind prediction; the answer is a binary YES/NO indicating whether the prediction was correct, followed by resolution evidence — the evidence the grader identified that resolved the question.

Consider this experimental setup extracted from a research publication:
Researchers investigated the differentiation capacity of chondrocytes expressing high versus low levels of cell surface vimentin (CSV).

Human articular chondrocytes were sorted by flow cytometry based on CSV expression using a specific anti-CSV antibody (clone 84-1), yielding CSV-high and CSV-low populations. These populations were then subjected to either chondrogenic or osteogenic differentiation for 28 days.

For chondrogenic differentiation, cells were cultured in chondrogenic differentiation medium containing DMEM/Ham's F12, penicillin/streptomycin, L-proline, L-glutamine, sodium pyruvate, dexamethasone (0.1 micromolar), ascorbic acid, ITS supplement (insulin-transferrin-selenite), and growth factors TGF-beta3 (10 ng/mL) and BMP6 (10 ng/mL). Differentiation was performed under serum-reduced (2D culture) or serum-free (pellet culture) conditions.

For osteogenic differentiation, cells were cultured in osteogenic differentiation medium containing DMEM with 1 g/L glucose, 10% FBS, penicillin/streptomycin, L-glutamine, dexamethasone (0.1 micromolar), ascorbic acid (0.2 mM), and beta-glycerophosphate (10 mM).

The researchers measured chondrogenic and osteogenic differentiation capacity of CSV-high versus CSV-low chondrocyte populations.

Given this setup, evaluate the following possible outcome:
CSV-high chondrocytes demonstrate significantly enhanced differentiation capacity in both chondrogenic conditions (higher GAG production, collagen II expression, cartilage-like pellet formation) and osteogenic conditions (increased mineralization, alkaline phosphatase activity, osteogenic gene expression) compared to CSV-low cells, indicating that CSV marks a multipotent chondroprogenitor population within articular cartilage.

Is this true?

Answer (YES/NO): NO